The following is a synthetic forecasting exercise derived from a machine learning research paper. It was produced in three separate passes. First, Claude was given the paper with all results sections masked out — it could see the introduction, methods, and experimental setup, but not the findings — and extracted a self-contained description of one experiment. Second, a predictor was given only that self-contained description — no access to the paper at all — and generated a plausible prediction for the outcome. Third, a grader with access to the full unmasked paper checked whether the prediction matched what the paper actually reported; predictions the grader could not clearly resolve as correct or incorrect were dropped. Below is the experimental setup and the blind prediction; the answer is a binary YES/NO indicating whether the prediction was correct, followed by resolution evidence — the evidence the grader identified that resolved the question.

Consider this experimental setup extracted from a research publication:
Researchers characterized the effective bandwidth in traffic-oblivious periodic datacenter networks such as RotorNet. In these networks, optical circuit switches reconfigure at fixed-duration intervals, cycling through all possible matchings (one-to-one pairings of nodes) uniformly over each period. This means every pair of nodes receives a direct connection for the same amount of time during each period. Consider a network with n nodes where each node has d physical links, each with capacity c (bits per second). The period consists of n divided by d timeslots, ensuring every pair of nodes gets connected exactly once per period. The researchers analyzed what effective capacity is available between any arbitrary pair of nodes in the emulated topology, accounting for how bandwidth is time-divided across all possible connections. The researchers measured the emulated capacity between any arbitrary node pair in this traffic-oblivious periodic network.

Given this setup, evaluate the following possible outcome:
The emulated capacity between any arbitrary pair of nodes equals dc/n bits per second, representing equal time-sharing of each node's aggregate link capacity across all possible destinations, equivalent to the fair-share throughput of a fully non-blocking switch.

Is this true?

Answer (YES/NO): YES